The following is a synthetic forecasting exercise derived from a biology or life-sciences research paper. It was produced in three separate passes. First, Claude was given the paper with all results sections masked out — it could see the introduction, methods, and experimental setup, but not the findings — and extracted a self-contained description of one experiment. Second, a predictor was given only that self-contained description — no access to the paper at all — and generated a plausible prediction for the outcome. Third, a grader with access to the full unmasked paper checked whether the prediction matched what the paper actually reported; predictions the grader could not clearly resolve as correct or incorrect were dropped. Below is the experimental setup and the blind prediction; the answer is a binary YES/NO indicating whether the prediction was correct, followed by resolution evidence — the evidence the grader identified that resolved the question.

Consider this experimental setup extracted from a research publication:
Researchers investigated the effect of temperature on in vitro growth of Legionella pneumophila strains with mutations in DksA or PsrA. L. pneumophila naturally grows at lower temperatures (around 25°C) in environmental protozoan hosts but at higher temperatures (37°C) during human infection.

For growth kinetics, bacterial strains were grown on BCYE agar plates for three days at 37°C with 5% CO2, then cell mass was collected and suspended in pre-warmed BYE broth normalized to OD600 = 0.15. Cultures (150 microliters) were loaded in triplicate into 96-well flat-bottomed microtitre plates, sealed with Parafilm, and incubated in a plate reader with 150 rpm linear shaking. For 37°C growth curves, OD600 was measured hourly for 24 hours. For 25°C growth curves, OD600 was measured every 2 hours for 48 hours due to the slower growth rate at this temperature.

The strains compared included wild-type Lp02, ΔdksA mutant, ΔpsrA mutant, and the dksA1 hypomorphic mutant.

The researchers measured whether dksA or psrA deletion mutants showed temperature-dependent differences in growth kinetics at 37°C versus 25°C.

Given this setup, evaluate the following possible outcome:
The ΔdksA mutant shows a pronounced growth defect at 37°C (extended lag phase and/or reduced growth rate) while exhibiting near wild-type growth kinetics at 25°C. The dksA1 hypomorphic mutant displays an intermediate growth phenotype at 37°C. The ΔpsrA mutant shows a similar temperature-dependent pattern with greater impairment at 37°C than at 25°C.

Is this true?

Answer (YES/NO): NO